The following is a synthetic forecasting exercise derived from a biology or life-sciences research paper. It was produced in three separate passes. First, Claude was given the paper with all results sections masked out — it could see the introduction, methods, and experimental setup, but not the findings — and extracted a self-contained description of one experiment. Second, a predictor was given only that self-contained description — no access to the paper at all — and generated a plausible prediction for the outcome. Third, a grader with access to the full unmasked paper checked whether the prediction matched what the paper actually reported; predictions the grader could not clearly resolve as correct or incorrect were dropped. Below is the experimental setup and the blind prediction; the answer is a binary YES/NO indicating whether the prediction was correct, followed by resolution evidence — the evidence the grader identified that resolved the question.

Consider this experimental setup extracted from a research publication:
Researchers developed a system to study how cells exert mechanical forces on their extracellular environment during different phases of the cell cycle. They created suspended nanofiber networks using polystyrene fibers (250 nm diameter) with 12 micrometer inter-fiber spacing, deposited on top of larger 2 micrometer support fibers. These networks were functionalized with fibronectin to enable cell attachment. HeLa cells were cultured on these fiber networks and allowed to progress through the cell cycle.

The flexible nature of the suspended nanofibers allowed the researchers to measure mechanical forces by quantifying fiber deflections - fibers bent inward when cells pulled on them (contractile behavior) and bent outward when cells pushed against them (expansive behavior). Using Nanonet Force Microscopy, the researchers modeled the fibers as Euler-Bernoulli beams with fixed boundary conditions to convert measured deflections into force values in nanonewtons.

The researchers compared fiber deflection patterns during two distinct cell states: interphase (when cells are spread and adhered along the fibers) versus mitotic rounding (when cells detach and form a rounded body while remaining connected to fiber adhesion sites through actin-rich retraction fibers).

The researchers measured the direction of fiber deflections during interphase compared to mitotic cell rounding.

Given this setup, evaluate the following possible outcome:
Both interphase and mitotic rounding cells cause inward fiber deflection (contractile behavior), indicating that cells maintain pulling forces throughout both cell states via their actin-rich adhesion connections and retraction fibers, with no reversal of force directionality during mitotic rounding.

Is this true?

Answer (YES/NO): NO